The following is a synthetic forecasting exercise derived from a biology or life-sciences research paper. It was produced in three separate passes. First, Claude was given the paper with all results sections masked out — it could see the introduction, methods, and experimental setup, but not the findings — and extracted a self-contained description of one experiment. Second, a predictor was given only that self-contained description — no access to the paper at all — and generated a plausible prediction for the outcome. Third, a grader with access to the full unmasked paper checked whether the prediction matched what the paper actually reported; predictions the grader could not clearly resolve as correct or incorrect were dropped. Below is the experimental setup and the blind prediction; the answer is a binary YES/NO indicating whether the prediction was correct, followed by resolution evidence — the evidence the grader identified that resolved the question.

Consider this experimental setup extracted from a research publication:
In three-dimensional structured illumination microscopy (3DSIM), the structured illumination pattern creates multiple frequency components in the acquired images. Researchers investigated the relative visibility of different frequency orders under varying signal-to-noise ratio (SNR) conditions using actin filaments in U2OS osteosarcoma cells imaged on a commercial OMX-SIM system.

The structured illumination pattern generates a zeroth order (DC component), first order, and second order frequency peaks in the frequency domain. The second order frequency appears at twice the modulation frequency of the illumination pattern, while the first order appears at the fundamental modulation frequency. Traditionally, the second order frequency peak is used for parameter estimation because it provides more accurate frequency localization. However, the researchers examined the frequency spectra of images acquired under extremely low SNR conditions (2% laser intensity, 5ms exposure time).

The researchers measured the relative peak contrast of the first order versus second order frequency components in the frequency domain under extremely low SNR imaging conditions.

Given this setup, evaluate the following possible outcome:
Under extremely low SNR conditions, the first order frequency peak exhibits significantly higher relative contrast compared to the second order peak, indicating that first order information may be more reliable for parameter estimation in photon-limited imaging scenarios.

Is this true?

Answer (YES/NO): YES